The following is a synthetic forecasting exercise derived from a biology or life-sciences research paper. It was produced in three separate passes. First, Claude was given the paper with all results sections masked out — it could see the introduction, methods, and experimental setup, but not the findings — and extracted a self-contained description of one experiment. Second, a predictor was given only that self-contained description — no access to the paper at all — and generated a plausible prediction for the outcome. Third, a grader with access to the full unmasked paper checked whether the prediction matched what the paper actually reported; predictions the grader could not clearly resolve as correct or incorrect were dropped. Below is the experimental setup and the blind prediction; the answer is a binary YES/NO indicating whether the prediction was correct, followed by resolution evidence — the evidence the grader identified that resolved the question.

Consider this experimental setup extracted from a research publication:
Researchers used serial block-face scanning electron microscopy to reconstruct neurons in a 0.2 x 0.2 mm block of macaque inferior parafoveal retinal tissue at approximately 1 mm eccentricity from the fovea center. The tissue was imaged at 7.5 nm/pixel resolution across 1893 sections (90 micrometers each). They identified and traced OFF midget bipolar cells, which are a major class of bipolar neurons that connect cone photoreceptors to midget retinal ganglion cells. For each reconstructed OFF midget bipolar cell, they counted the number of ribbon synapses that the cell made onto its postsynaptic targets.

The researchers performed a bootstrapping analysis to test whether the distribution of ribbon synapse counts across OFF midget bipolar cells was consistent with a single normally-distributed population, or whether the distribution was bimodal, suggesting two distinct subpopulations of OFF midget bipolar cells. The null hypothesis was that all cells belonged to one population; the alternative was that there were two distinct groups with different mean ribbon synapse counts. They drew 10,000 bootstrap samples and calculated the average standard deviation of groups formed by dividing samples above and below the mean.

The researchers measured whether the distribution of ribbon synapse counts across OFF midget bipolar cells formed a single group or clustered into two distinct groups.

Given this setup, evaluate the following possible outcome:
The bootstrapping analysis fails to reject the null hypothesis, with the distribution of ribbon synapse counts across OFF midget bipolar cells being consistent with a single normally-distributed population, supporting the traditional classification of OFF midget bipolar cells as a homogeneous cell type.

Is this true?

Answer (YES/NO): NO